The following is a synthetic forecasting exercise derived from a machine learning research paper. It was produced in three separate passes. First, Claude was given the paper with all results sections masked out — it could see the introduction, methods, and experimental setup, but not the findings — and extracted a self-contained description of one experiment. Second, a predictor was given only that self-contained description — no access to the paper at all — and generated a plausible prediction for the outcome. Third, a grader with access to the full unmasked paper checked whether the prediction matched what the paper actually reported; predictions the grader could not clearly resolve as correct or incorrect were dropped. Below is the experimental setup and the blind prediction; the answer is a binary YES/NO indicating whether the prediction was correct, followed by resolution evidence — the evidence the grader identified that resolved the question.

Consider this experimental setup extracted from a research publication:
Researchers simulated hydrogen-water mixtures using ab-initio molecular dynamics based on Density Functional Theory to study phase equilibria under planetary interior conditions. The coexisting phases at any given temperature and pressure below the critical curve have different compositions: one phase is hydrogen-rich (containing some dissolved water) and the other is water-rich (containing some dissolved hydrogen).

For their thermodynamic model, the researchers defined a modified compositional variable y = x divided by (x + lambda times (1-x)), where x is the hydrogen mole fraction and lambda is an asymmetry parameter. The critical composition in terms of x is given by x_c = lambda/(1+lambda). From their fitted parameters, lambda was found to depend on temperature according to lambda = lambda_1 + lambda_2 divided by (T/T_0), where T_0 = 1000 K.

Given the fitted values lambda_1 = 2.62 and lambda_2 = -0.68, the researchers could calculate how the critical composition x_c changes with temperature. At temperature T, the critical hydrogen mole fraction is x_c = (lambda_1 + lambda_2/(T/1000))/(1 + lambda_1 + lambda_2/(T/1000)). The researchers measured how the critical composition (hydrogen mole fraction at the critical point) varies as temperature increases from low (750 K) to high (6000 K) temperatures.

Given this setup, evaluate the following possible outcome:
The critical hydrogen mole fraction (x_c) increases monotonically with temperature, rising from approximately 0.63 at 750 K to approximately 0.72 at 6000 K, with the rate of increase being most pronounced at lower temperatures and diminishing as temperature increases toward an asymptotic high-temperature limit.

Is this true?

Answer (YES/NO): YES